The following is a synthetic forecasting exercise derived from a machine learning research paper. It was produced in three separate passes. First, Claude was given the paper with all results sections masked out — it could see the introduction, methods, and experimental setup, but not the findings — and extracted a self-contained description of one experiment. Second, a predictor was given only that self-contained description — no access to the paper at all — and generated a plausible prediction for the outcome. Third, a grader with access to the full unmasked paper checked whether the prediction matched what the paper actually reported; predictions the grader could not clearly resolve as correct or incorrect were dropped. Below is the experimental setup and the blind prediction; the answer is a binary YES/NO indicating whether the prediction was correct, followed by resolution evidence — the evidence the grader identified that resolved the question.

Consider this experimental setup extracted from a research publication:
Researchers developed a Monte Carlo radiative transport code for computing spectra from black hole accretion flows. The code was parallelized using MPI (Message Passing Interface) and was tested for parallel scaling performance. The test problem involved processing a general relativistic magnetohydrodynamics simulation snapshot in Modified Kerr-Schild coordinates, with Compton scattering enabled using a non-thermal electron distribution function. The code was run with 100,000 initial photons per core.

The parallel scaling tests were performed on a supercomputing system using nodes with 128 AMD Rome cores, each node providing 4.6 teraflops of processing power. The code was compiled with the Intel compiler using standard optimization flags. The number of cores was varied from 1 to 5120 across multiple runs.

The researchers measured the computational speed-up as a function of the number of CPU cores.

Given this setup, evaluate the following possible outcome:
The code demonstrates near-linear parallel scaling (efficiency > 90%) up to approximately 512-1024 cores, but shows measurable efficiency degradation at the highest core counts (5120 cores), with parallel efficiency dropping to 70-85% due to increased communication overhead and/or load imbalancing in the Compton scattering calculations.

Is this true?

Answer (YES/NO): NO